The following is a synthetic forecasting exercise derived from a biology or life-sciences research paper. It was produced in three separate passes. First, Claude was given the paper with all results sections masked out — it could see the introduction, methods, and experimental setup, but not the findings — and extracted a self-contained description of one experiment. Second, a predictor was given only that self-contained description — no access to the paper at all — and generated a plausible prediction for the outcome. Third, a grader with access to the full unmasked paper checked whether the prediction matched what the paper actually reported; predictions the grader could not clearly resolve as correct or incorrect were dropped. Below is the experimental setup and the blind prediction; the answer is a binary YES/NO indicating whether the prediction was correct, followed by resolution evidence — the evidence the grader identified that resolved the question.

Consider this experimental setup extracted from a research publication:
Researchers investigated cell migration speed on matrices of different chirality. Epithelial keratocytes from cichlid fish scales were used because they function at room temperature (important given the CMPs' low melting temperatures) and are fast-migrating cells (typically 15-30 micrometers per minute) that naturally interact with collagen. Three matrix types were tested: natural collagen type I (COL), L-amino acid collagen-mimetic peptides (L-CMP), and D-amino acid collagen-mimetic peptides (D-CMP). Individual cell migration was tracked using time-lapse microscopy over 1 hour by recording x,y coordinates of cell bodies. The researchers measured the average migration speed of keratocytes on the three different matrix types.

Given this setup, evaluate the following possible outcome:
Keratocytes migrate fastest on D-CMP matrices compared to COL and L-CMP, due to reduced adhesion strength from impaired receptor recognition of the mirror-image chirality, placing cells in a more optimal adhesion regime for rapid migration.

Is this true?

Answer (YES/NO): NO